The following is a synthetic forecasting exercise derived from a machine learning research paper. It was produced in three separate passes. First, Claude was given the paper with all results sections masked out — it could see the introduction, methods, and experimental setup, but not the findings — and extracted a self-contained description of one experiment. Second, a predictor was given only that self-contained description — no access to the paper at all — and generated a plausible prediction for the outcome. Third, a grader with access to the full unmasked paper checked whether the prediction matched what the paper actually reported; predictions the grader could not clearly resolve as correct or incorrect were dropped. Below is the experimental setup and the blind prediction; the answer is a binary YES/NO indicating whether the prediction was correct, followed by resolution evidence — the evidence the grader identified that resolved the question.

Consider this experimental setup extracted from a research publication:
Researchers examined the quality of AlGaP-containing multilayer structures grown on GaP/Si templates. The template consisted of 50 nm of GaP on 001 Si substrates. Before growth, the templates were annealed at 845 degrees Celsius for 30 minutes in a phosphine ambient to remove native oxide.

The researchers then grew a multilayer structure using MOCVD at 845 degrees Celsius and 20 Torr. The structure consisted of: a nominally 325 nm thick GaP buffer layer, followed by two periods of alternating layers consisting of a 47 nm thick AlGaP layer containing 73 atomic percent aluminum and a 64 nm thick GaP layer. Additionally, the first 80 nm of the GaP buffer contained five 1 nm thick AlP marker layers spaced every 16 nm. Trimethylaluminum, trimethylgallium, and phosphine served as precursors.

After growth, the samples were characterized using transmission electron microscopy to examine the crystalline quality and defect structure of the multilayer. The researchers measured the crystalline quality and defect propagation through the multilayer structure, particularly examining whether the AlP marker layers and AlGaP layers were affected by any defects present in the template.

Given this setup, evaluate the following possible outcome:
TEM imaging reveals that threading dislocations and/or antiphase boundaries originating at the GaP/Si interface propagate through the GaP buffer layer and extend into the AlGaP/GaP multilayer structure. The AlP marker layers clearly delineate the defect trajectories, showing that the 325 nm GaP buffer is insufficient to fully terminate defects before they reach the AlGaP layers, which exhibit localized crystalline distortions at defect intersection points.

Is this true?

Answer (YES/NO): NO